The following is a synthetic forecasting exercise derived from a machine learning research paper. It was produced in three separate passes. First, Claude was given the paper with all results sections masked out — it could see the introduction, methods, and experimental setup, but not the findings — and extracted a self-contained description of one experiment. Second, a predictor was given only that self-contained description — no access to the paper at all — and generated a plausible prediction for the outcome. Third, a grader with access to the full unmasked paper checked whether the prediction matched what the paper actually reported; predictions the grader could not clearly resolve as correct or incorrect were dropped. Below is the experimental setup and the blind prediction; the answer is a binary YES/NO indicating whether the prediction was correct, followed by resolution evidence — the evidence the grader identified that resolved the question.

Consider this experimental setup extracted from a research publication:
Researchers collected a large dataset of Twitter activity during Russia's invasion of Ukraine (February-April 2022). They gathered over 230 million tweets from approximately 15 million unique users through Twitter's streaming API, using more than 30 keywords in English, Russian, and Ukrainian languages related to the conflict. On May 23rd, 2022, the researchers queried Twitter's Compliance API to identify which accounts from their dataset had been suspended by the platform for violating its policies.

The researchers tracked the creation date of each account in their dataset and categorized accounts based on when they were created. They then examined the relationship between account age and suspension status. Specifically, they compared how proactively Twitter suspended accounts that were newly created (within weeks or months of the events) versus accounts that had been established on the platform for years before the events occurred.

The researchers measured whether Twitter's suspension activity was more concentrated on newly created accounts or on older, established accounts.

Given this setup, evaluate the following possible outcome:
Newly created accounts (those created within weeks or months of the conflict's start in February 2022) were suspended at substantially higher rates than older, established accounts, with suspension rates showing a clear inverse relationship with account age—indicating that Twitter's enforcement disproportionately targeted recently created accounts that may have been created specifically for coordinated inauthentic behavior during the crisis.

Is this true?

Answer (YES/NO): YES